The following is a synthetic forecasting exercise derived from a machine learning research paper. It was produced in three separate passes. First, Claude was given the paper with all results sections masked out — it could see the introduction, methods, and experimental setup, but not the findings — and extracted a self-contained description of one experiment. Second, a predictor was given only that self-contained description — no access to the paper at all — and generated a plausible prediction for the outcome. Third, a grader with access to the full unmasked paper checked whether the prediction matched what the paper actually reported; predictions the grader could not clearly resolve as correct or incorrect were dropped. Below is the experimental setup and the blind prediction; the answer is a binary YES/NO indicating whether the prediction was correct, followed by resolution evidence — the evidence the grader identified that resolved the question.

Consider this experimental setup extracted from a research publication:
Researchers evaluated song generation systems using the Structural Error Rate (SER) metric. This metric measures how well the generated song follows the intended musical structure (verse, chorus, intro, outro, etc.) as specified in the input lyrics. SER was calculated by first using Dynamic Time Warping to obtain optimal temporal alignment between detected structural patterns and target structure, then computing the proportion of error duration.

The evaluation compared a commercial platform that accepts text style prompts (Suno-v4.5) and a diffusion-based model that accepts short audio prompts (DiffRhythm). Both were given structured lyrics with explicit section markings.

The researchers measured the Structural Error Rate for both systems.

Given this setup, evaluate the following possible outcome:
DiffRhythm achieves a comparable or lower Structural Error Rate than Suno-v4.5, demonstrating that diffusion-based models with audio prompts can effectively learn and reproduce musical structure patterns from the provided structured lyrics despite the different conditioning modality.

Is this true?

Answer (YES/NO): NO